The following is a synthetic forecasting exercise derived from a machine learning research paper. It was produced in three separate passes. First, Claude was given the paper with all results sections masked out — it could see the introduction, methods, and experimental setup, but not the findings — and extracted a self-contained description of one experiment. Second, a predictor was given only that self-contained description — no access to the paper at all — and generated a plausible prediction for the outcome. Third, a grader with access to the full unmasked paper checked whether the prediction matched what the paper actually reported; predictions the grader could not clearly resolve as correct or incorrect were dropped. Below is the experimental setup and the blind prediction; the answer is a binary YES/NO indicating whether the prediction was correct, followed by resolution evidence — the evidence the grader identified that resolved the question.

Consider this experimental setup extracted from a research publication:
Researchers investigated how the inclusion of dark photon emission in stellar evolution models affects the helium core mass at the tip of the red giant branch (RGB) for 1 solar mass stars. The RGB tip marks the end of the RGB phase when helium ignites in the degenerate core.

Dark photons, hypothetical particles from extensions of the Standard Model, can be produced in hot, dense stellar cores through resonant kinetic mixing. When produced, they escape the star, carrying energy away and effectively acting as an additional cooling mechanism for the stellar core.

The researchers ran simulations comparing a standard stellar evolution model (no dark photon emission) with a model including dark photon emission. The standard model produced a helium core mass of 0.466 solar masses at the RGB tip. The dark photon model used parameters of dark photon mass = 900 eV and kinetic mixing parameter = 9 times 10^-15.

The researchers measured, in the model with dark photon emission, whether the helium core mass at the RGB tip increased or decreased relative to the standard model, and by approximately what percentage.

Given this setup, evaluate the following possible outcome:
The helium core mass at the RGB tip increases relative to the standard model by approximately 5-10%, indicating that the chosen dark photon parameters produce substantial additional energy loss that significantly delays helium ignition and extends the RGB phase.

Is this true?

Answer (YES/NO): YES